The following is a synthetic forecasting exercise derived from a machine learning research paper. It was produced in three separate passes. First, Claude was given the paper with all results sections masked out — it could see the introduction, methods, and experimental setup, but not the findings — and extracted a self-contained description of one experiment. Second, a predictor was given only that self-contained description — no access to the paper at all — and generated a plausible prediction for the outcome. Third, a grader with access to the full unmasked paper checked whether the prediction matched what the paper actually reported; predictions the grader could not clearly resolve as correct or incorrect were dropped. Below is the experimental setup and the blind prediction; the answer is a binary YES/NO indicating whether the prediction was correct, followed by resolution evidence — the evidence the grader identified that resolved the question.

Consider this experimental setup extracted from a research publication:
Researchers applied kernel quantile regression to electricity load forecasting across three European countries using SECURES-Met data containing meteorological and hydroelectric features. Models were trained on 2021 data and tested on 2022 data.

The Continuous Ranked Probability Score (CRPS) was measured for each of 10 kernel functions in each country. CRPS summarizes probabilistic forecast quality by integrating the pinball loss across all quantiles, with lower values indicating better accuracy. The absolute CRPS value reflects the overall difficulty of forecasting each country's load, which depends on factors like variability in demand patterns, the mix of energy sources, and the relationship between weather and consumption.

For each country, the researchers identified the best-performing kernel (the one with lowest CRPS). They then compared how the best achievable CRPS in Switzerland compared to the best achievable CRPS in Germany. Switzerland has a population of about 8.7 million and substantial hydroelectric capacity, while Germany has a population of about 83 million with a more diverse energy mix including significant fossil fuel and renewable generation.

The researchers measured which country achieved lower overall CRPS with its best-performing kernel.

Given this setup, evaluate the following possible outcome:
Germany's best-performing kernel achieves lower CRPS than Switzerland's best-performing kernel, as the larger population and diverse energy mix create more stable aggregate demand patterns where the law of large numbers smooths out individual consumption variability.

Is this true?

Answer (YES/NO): NO